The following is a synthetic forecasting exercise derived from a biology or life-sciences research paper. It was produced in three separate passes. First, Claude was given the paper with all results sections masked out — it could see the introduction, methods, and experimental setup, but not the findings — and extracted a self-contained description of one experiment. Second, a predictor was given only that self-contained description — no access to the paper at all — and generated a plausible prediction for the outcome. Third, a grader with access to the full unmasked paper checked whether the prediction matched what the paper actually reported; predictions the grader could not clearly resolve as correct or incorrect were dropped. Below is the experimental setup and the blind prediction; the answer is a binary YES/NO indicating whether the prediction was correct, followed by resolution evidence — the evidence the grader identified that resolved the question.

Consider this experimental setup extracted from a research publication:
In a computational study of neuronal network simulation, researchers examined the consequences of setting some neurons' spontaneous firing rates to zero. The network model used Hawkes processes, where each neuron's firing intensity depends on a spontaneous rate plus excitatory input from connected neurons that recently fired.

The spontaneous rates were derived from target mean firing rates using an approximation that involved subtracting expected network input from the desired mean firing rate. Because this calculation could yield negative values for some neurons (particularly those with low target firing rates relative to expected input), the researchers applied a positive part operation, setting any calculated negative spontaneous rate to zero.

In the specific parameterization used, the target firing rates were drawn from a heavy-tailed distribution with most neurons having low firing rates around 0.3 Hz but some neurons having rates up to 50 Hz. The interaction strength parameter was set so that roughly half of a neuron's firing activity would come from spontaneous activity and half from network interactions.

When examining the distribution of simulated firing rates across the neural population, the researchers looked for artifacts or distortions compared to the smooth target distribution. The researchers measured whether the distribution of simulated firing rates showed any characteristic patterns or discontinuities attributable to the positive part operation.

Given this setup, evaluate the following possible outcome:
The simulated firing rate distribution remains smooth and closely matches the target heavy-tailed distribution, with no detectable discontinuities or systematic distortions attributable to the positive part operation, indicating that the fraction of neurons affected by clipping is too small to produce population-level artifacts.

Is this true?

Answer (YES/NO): NO